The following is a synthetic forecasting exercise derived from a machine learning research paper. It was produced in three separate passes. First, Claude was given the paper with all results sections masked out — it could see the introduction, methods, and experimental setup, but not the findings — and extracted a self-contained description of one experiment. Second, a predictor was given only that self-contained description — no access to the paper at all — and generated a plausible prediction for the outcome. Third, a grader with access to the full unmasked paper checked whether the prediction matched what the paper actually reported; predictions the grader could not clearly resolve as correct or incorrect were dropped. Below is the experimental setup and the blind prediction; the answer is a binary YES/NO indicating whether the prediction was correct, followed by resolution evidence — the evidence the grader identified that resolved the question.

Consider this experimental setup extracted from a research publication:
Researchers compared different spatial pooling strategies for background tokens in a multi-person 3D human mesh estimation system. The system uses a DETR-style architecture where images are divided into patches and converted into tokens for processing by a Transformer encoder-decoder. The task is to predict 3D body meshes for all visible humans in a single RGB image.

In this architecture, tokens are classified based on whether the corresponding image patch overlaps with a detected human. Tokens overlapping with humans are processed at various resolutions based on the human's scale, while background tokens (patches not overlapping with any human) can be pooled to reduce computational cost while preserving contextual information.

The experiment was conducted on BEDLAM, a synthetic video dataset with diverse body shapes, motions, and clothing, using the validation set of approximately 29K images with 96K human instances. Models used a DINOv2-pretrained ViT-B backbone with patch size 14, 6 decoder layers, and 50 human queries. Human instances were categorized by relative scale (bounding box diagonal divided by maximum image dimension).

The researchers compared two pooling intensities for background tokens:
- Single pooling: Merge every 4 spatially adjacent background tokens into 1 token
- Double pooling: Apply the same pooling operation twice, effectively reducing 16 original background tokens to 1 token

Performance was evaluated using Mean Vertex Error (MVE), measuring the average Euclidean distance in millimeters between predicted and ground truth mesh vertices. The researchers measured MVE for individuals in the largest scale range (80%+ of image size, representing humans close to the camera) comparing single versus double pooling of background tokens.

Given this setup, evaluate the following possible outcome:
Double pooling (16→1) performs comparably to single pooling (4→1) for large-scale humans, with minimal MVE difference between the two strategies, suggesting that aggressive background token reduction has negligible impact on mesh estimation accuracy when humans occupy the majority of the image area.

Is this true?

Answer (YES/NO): NO